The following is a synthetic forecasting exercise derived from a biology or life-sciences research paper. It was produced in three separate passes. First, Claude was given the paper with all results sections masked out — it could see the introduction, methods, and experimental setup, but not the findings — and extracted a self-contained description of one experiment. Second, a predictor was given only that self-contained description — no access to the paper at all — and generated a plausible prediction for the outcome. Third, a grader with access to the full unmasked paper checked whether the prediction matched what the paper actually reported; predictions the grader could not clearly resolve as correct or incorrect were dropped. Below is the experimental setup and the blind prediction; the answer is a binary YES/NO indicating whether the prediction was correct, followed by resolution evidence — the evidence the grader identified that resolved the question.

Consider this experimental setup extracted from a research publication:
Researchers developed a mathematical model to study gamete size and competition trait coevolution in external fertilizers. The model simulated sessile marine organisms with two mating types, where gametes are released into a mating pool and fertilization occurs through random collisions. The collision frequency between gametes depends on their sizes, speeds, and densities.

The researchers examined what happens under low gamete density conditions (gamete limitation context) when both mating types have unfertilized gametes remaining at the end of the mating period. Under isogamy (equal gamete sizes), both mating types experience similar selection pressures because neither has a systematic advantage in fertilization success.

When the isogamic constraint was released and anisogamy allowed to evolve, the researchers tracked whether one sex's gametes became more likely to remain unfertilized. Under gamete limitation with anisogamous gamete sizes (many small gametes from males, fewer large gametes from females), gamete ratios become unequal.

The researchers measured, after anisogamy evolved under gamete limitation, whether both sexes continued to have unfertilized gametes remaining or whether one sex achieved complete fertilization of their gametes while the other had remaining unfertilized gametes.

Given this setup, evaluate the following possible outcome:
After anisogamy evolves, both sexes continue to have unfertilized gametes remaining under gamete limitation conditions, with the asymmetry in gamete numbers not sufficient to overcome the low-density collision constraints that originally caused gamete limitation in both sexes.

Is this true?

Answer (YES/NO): YES